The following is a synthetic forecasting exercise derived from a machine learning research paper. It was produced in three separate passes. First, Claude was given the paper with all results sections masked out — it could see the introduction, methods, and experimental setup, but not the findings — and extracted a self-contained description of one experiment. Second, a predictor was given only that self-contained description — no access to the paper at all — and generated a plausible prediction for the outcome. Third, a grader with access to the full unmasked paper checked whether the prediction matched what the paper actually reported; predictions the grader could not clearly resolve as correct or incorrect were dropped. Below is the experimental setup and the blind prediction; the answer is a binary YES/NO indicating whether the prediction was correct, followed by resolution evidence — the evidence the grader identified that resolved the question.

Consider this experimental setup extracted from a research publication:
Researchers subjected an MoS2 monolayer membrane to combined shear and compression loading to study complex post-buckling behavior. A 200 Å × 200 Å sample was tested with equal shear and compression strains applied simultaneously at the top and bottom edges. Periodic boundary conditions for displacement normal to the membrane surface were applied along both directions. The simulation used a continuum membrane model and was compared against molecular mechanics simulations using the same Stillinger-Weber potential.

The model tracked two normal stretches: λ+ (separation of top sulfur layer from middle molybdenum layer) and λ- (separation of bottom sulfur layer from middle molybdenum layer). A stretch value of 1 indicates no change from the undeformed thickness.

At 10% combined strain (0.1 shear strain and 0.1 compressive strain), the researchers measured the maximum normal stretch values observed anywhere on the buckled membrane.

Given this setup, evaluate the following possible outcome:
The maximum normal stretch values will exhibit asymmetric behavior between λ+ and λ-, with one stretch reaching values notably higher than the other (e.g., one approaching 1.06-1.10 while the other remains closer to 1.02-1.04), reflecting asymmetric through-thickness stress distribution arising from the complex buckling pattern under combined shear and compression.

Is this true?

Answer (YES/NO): NO